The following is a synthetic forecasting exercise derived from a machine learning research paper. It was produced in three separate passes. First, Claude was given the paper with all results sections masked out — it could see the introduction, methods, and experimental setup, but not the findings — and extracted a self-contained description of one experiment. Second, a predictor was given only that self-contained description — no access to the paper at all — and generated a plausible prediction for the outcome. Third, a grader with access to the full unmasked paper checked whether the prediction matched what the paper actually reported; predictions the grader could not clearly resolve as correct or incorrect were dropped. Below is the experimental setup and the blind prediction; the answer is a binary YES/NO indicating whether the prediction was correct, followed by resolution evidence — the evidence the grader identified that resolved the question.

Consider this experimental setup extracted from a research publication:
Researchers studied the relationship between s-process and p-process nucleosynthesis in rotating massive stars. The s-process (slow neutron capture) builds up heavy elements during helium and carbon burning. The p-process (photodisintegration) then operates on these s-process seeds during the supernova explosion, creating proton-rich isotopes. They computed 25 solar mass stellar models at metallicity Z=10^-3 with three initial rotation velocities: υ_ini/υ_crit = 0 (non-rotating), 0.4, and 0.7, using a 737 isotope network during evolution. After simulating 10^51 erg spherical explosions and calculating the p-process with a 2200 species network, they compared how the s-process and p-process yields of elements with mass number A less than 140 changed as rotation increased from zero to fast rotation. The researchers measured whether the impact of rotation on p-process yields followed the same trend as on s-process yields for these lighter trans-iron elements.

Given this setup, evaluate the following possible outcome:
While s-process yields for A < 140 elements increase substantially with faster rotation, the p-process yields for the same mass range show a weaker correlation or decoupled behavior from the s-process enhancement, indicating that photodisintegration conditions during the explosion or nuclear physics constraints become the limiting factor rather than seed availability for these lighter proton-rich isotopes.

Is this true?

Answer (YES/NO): NO